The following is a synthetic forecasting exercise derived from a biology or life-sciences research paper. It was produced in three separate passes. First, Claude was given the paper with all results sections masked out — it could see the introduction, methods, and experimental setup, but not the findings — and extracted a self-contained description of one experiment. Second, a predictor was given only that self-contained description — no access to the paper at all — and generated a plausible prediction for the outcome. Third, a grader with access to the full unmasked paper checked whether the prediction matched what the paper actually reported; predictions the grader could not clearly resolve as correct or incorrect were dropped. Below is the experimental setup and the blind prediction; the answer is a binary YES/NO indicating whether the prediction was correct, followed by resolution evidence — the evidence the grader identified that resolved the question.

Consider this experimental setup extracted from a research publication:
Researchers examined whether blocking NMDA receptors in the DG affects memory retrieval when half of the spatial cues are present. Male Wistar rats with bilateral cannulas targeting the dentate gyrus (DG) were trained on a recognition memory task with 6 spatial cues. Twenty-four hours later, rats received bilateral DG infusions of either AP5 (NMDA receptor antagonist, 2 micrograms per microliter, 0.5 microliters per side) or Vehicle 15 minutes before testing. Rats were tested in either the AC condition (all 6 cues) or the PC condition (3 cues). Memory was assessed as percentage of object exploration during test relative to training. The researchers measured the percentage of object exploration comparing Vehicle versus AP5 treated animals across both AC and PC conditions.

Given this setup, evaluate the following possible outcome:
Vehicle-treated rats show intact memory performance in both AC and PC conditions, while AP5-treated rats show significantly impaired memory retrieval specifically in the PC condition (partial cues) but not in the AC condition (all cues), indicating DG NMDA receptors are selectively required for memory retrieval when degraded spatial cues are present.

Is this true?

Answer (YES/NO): NO